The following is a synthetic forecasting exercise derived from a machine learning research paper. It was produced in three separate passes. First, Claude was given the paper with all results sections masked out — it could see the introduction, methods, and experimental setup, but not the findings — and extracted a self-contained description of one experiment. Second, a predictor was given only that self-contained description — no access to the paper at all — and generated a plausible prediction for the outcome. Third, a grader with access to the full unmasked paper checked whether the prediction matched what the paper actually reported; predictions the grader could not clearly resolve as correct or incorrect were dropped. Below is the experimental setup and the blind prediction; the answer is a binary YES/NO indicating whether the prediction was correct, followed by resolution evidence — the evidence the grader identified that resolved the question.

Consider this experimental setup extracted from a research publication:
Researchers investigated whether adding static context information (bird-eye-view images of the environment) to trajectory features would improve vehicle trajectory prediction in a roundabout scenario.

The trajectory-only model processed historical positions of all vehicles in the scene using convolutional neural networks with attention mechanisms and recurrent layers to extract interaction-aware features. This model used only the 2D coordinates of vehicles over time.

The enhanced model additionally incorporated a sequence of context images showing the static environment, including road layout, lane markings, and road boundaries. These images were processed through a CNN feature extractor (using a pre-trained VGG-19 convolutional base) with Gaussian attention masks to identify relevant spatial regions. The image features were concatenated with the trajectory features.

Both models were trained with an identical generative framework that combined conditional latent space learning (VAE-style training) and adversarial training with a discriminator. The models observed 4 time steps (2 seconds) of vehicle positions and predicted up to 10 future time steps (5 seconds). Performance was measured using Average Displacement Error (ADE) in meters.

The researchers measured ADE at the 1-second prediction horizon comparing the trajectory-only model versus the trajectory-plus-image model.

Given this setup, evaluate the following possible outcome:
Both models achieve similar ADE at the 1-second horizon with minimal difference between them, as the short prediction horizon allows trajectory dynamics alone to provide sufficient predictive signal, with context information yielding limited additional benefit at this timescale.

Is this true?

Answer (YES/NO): YES